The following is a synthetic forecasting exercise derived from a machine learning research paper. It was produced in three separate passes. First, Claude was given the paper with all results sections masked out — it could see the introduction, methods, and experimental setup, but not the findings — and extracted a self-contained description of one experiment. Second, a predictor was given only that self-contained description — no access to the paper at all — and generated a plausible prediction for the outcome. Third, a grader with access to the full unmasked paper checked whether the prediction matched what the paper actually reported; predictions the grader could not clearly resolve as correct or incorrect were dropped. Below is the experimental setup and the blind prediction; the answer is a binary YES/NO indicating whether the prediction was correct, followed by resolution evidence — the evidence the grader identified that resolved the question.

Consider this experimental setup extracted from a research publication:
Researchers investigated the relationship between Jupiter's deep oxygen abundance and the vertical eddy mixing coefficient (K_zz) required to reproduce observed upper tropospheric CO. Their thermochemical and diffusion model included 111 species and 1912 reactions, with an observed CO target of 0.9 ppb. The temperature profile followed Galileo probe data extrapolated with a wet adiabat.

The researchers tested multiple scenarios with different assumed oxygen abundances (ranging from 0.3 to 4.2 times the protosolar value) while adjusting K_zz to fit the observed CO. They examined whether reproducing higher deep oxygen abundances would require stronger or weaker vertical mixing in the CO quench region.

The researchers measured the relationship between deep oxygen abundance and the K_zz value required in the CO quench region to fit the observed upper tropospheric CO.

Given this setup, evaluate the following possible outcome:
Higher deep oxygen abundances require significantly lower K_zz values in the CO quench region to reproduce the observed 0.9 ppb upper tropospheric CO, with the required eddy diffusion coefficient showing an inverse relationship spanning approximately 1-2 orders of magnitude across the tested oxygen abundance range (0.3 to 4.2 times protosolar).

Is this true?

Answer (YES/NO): NO